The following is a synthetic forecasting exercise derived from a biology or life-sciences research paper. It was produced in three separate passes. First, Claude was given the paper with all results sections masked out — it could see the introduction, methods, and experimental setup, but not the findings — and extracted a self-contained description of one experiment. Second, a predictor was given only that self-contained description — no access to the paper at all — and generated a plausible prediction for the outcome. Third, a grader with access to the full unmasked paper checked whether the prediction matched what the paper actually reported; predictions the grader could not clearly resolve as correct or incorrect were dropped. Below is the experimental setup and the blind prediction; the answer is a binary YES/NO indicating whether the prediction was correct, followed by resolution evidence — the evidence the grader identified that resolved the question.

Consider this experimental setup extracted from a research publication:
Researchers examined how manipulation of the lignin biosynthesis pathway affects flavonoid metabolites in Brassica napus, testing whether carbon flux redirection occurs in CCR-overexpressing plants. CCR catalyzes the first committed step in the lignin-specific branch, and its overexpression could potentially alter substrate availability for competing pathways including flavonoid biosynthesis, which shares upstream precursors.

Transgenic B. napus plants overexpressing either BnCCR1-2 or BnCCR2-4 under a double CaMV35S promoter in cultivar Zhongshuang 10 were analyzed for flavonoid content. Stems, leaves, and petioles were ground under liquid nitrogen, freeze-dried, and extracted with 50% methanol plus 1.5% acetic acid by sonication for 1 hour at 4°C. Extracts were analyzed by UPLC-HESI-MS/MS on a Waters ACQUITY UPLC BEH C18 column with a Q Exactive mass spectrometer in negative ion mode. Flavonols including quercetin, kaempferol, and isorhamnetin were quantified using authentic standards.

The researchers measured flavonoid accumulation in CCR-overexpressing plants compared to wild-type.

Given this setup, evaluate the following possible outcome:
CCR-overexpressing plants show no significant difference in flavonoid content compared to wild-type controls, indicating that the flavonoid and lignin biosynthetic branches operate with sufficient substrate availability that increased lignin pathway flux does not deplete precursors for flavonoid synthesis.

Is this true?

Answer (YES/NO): NO